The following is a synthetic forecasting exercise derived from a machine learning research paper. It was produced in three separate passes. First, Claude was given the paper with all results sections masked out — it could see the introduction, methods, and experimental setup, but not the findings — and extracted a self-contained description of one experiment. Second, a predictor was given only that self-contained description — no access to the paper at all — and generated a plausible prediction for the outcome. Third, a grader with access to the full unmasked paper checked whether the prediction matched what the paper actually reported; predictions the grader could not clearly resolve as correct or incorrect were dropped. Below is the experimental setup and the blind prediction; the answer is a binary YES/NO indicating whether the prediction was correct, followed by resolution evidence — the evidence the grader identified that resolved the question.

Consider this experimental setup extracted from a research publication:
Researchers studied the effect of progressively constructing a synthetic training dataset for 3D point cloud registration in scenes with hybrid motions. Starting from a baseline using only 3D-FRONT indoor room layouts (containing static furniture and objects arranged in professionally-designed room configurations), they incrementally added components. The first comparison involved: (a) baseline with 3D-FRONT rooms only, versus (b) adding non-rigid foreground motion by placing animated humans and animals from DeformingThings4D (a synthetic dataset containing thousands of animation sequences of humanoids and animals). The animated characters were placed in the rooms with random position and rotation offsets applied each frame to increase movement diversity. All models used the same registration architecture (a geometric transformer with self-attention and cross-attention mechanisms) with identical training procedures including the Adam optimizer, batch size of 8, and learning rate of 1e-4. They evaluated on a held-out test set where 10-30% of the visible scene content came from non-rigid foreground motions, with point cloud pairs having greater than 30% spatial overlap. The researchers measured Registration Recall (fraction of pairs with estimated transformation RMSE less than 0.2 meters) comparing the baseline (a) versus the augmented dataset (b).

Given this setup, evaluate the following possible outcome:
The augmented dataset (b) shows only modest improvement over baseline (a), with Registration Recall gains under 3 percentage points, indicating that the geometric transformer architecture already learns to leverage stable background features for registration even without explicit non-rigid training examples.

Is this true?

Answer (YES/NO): NO